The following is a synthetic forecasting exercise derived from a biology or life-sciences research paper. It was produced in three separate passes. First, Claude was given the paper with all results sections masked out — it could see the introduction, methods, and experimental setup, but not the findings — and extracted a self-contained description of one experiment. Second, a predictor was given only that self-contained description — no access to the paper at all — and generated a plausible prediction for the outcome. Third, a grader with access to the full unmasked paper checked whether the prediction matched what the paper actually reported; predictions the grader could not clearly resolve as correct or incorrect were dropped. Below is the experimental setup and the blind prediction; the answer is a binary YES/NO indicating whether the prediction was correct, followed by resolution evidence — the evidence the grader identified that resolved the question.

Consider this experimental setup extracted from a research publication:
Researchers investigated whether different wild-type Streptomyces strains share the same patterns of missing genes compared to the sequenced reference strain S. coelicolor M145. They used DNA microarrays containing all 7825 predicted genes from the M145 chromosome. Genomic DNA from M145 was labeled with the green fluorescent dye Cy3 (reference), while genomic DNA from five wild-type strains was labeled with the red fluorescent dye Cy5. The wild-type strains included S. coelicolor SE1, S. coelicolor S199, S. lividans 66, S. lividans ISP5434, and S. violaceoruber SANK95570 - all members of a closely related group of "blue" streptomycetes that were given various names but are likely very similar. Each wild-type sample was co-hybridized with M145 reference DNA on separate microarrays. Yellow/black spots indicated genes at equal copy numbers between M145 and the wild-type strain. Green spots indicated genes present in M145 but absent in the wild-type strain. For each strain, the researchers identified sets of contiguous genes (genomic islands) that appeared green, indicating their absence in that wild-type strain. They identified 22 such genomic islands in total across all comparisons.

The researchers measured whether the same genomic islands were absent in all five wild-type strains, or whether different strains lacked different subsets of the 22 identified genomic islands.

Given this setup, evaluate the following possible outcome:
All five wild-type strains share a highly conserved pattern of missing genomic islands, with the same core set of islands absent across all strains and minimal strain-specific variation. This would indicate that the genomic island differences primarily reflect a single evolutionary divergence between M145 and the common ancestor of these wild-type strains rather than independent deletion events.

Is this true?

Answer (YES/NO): NO